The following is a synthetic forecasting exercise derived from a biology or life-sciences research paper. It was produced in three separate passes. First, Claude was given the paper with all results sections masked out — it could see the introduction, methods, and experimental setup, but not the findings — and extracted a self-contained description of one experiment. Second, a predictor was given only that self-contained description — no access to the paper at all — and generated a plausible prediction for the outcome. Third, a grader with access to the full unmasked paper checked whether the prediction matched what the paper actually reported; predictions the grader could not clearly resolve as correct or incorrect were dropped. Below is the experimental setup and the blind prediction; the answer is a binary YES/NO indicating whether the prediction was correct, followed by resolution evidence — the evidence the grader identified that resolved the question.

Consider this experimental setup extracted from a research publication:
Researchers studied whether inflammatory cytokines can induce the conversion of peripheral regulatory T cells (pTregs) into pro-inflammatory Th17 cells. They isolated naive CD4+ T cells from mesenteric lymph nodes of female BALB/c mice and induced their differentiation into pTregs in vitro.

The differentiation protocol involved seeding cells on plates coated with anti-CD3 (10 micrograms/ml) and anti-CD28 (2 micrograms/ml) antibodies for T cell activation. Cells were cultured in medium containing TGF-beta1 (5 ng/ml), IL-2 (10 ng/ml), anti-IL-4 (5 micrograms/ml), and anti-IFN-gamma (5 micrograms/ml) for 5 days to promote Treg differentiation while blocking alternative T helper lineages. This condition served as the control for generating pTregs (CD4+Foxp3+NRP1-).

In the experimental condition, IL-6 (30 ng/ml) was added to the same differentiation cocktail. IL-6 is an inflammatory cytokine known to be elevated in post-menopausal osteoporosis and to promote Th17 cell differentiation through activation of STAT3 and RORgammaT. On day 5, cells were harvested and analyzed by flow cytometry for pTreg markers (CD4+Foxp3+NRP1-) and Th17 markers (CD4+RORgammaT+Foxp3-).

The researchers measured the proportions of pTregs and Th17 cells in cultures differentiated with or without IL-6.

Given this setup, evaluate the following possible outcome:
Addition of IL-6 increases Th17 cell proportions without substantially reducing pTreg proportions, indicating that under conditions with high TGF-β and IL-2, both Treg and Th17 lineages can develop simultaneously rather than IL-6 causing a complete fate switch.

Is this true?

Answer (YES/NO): NO